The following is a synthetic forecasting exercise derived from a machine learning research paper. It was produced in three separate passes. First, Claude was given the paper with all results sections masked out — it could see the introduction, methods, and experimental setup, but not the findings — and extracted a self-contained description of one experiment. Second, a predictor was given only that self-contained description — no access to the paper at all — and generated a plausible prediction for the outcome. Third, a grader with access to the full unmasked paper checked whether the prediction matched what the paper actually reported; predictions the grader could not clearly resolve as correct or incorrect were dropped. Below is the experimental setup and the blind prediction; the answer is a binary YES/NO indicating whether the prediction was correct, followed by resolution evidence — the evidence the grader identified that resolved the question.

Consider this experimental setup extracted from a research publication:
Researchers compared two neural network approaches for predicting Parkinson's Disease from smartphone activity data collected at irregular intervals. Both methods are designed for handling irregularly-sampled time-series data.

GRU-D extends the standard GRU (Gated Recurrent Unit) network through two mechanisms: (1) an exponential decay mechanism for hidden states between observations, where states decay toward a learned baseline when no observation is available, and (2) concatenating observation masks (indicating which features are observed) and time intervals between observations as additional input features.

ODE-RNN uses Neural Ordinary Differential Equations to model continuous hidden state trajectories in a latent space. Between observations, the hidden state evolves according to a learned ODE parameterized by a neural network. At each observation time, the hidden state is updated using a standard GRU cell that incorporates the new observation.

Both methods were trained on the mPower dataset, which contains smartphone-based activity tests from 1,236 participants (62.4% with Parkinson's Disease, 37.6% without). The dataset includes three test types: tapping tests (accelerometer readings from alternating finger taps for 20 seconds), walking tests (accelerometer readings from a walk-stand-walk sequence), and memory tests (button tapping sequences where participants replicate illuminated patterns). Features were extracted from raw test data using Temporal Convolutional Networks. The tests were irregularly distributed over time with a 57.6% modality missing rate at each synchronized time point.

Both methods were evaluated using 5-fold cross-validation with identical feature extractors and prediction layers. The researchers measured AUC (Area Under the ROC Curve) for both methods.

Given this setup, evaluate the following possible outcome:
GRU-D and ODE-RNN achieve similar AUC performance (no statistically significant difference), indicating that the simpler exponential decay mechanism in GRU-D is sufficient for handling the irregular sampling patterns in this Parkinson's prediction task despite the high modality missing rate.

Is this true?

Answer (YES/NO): NO